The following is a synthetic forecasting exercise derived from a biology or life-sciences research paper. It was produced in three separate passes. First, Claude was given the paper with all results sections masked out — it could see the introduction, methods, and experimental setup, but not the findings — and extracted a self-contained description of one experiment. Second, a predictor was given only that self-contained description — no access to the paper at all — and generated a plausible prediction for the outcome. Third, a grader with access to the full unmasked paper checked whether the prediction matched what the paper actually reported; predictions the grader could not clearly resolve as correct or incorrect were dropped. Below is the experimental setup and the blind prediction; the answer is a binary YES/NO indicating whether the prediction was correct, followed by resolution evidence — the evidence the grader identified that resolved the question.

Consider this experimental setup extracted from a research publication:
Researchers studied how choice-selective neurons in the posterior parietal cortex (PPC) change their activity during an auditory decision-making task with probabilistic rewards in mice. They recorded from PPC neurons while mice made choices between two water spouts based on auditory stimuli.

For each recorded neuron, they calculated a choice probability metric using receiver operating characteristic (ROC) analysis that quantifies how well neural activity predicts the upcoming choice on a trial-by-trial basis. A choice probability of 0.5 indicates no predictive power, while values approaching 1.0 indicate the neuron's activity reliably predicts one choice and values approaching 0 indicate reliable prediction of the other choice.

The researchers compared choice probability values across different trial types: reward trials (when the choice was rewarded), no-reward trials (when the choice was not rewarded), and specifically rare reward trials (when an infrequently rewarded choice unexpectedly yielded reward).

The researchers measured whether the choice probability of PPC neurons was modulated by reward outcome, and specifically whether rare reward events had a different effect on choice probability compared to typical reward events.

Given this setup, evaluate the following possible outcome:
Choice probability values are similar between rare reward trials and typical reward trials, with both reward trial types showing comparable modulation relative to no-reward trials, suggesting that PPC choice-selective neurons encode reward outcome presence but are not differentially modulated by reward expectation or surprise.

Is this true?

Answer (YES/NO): NO